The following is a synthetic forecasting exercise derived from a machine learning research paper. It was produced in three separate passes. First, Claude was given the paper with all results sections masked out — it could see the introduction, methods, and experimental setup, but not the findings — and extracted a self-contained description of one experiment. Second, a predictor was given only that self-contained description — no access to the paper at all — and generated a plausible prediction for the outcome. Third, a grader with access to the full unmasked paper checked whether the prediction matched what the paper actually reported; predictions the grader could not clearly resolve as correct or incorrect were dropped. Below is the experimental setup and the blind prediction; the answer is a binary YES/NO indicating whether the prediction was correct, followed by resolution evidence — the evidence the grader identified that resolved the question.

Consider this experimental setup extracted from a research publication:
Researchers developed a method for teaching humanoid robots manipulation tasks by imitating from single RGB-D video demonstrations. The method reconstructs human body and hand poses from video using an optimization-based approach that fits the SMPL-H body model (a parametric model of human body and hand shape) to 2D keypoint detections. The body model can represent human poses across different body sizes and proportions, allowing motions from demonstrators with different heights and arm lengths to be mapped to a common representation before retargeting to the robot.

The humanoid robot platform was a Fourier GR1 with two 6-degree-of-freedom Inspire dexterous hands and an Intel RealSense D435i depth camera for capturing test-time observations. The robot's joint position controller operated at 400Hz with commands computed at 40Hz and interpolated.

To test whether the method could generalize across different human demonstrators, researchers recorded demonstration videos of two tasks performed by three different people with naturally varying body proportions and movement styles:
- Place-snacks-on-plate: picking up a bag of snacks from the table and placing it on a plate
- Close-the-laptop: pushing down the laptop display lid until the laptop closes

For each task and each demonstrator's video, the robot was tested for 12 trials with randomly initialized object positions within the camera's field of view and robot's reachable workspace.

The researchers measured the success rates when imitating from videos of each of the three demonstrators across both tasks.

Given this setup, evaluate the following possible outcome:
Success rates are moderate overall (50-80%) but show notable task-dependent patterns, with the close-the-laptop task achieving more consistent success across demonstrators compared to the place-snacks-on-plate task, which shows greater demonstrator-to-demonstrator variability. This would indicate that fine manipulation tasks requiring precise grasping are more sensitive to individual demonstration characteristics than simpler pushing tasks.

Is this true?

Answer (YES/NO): NO